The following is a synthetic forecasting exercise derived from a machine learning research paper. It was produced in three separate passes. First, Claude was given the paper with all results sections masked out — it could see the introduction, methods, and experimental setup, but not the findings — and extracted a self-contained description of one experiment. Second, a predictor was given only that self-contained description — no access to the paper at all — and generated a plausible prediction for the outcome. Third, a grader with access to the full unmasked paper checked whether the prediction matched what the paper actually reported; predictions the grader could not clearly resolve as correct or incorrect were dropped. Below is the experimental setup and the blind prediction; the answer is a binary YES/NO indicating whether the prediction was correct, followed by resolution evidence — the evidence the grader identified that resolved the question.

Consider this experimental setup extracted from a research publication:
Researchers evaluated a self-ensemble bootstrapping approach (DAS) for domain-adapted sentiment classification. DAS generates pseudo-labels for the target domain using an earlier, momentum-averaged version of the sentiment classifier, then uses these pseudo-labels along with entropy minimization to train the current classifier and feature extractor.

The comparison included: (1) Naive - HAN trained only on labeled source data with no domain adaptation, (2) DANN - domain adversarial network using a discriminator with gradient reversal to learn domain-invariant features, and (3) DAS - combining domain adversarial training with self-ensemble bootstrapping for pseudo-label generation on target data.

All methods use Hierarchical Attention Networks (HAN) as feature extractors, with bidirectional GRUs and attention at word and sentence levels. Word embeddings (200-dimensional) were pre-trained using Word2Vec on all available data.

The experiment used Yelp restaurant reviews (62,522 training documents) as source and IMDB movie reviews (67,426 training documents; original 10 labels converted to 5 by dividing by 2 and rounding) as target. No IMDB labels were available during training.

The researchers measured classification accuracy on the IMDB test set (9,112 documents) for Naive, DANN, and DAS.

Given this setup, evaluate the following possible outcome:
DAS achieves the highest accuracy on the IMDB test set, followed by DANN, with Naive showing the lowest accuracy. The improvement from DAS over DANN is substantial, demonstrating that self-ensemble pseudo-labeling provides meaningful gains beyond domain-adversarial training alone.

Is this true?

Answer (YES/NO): NO